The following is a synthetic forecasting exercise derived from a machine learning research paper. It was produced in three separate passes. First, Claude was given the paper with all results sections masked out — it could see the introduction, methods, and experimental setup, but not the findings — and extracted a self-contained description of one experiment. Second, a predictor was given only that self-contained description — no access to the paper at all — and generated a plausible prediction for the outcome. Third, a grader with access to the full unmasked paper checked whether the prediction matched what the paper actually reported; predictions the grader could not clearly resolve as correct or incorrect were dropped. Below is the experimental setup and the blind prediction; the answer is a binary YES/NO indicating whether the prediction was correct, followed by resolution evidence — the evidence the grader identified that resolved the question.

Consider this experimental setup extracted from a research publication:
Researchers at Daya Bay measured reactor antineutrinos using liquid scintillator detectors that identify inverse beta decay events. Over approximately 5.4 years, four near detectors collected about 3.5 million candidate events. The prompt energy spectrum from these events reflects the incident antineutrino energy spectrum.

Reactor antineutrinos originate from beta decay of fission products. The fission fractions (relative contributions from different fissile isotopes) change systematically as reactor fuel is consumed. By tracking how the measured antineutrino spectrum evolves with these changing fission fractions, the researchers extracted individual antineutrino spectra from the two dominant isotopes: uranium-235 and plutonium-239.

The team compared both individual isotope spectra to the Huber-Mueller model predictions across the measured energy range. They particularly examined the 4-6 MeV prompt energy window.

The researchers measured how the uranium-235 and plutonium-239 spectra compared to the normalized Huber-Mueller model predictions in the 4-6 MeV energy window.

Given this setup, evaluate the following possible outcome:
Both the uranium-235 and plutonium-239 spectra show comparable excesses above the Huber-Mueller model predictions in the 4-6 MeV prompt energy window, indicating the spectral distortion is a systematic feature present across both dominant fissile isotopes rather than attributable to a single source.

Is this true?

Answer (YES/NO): NO